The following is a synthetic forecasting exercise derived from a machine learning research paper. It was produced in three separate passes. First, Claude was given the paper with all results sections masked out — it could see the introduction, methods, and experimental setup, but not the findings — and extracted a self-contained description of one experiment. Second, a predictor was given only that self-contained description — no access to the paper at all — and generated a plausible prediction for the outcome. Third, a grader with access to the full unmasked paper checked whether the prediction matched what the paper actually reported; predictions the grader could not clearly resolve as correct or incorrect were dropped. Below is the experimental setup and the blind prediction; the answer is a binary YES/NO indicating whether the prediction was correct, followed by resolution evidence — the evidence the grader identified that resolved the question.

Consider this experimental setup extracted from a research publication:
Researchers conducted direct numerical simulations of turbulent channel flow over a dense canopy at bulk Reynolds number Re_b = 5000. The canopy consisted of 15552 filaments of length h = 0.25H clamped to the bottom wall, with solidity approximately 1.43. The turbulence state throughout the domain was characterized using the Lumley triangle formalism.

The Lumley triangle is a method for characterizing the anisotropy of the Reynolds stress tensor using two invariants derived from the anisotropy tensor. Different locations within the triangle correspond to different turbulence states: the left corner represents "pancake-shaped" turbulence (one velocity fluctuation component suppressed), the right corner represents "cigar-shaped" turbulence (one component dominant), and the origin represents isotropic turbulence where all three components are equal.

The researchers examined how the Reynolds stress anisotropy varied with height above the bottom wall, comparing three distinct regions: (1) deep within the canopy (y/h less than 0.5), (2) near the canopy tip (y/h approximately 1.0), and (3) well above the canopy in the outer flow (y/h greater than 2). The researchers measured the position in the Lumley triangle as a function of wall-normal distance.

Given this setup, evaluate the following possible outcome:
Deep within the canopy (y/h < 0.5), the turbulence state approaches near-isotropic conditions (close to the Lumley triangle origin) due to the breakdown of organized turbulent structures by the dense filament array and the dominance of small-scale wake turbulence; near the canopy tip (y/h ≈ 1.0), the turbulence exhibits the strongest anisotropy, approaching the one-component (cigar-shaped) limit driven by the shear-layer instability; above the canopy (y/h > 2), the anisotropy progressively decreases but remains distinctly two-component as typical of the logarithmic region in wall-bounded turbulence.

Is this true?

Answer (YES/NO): NO